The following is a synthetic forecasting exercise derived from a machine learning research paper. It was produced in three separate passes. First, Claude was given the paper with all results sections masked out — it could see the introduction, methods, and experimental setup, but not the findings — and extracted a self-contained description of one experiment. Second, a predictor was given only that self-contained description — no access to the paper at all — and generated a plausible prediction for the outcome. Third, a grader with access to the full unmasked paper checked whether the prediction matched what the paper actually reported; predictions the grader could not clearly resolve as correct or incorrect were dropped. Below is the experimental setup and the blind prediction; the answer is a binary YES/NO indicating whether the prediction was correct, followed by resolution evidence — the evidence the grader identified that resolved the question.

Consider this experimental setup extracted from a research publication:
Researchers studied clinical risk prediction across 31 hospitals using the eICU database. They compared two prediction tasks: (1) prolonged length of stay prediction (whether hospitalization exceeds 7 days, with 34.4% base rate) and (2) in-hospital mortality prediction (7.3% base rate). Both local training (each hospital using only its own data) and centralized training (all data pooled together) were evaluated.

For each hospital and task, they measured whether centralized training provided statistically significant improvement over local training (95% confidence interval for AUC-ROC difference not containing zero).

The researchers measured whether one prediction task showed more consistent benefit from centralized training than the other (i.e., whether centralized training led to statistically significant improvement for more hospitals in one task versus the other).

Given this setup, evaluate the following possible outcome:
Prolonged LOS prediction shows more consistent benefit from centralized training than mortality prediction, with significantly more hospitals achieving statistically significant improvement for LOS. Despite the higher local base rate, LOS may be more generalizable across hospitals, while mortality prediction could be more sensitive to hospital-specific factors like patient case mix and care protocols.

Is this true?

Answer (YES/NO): YES